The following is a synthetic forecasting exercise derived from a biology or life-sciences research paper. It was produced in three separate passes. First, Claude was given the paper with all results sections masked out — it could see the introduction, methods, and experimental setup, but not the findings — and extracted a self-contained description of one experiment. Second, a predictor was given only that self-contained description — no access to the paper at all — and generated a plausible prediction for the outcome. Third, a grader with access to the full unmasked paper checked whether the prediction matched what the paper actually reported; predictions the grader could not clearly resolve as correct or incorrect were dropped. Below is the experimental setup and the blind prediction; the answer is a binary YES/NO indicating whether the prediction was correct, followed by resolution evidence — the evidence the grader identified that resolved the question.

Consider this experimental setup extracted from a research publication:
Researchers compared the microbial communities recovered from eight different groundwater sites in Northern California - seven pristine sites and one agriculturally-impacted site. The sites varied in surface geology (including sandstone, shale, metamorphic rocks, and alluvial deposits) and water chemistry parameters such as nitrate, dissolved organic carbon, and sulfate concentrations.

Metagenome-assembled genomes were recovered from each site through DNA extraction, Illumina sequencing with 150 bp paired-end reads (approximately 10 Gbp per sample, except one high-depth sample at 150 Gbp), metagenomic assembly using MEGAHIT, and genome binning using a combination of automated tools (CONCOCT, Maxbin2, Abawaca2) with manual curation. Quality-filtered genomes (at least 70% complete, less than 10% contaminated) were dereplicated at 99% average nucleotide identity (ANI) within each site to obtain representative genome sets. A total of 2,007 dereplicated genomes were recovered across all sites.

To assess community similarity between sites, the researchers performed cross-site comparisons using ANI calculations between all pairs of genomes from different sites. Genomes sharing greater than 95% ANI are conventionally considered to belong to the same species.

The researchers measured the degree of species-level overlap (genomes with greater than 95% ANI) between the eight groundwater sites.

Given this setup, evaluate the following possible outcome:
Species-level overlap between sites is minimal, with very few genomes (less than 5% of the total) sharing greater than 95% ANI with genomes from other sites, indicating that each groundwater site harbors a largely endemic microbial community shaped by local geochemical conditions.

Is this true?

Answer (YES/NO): YES